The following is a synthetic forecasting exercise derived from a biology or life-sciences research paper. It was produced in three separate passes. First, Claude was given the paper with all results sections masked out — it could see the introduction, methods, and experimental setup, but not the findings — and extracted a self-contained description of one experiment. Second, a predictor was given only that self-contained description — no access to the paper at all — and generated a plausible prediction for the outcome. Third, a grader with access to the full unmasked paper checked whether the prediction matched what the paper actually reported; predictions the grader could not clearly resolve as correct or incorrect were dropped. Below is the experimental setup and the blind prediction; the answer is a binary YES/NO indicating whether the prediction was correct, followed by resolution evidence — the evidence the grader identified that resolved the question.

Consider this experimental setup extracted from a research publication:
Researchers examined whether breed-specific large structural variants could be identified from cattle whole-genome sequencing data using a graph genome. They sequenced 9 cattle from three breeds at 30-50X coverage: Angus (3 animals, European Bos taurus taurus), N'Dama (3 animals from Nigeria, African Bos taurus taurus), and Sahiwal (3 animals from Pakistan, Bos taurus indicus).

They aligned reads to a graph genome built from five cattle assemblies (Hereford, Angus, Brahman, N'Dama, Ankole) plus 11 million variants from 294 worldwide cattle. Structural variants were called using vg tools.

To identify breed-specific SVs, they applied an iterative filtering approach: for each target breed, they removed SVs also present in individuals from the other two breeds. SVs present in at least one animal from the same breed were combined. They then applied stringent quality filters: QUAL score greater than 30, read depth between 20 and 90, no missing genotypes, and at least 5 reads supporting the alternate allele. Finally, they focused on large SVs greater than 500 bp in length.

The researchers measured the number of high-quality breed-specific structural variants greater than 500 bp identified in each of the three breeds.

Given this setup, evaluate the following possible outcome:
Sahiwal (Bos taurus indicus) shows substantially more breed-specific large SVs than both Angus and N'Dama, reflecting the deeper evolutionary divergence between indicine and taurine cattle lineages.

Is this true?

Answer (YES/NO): YES